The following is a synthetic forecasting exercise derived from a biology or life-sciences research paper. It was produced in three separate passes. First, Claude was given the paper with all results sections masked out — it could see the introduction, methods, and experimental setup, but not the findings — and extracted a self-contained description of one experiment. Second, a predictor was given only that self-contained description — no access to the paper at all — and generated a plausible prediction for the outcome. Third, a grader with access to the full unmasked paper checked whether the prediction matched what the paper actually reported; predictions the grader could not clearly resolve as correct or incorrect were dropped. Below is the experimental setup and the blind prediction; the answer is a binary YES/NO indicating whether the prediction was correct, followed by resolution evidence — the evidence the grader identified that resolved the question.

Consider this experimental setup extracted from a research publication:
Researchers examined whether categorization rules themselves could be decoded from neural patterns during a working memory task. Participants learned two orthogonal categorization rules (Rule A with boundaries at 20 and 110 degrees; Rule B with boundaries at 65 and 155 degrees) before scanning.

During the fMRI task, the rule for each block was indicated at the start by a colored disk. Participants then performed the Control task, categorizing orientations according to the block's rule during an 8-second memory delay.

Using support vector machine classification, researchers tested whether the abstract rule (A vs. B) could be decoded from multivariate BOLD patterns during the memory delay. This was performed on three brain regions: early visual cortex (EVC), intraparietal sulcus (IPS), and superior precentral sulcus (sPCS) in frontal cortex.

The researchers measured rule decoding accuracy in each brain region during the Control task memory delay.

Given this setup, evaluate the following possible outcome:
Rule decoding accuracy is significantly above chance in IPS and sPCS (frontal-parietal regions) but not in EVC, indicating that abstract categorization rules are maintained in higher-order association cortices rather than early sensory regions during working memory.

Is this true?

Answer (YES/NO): NO